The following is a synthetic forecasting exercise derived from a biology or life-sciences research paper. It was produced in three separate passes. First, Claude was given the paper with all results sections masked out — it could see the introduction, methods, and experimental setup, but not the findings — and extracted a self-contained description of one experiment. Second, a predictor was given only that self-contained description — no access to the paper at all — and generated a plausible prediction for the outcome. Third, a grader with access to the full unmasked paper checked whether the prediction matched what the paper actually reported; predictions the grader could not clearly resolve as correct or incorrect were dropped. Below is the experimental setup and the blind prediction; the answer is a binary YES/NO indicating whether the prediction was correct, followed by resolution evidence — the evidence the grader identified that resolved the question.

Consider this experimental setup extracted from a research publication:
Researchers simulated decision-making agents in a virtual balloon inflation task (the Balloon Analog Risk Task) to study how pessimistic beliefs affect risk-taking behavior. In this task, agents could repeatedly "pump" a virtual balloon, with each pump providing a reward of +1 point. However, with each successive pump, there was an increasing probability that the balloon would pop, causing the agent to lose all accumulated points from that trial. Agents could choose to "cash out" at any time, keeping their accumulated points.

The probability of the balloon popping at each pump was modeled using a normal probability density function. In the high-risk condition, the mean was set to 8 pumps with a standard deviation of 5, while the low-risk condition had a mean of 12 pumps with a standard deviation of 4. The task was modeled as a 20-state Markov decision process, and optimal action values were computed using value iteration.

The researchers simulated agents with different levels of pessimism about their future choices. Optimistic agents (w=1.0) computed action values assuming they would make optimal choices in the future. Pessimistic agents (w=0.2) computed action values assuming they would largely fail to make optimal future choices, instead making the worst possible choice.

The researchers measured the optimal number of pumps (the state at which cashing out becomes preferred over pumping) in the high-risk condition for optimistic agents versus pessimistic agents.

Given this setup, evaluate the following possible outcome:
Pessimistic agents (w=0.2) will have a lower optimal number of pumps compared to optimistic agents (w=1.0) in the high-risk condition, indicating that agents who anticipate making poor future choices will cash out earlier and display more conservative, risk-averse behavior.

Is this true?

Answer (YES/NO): YES